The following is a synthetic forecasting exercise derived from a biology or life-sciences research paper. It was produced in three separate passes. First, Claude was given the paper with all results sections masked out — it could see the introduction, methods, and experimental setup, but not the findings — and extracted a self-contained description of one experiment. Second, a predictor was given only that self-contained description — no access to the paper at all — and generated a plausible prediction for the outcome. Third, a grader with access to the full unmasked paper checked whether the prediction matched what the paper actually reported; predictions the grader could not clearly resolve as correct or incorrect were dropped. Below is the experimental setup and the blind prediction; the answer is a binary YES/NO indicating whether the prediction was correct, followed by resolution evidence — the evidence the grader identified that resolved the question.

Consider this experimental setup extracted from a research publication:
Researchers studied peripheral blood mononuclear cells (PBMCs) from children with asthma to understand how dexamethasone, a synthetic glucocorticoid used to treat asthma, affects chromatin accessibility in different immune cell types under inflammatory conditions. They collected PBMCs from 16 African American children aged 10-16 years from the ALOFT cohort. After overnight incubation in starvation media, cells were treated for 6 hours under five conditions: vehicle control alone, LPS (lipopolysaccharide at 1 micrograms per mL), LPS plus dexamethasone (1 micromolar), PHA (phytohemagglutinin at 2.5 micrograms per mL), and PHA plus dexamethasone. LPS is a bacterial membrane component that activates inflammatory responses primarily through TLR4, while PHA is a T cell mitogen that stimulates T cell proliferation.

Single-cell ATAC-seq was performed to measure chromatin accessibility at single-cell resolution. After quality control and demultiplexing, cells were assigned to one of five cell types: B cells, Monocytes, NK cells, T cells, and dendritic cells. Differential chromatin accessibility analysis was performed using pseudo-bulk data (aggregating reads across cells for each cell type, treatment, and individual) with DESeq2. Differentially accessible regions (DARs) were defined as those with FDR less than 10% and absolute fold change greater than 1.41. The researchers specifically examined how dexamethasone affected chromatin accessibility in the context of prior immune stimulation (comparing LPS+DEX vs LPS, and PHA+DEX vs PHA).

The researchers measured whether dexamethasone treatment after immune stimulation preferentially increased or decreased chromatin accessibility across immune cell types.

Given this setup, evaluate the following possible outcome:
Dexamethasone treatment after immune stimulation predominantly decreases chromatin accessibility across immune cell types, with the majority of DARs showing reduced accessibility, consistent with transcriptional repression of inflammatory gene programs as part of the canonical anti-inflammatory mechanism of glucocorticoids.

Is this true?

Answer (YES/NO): YES